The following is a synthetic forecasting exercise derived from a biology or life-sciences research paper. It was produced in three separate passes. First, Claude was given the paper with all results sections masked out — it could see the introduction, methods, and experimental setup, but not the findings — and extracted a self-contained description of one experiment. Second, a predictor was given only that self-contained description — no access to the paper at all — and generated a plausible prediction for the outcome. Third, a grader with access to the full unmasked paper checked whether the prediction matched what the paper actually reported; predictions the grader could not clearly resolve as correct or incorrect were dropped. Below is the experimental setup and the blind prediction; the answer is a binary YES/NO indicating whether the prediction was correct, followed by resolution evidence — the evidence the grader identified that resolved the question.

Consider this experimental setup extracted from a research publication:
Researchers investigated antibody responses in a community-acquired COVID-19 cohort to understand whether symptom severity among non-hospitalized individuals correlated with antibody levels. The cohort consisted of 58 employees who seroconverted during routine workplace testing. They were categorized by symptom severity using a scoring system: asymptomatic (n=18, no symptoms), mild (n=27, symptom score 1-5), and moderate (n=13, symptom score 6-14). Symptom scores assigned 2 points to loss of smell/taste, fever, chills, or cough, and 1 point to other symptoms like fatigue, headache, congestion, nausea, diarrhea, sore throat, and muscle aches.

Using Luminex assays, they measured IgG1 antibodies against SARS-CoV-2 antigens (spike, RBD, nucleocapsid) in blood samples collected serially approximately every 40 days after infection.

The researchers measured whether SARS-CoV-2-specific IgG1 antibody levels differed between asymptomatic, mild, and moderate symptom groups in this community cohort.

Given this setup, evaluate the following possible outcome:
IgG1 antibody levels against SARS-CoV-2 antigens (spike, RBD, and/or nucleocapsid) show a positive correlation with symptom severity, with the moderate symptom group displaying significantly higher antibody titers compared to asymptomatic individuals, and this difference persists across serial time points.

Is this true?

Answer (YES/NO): NO